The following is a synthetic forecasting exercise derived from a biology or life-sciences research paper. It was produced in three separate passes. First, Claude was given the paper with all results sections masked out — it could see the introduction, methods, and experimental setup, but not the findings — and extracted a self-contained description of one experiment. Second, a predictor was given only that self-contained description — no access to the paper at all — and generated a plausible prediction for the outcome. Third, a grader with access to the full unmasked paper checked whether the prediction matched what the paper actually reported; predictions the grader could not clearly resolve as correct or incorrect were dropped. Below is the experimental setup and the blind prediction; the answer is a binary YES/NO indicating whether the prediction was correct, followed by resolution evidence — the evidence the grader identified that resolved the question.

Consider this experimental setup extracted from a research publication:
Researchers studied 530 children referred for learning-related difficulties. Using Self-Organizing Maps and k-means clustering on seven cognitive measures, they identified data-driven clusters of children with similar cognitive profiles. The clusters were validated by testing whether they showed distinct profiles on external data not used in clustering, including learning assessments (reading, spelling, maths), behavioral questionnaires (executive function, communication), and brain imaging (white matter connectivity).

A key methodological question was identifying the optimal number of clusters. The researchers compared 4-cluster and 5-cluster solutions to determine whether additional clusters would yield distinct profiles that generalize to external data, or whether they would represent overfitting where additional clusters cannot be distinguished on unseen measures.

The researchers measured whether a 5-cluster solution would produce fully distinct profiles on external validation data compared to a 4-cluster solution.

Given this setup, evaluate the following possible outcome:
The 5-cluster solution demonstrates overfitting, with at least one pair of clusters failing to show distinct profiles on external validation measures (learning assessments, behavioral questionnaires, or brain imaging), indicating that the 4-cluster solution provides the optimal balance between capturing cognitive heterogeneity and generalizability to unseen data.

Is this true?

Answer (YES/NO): YES